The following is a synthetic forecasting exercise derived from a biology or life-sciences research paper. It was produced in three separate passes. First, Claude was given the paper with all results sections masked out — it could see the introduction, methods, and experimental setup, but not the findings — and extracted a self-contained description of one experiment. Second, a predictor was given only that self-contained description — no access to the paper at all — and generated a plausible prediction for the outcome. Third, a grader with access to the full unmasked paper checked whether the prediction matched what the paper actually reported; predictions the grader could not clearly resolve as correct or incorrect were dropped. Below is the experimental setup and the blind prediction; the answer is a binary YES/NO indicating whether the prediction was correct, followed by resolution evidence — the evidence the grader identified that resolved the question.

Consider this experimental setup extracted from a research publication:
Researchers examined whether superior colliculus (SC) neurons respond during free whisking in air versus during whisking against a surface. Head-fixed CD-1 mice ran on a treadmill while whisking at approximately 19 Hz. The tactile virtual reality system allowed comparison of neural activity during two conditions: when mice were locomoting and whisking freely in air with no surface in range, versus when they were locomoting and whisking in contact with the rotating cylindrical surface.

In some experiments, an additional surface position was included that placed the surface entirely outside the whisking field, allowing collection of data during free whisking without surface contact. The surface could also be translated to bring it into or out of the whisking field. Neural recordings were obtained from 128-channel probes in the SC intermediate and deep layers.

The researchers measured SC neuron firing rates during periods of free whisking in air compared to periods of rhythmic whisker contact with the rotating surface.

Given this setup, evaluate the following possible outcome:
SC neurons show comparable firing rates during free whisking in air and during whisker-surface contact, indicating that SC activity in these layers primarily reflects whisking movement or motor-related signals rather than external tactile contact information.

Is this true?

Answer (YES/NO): NO